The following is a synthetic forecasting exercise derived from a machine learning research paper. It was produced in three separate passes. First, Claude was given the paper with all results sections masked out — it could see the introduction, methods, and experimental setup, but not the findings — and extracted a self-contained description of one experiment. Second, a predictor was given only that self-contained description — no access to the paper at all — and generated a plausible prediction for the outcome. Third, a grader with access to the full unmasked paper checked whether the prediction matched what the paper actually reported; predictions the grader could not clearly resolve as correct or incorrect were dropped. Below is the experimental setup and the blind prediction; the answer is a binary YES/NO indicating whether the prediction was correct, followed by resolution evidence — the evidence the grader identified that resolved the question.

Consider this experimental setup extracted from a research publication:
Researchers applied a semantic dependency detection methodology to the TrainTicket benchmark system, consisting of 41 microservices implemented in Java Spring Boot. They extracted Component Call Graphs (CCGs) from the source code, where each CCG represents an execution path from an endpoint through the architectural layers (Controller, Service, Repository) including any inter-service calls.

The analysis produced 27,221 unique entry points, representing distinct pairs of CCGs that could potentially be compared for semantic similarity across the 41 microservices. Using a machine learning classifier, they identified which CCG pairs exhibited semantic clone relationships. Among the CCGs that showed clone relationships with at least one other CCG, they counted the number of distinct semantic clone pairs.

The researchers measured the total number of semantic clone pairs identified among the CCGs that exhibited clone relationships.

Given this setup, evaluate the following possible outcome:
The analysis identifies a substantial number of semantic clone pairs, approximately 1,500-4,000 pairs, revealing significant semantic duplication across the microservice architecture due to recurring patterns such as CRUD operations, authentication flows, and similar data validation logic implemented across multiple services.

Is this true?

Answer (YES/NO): NO